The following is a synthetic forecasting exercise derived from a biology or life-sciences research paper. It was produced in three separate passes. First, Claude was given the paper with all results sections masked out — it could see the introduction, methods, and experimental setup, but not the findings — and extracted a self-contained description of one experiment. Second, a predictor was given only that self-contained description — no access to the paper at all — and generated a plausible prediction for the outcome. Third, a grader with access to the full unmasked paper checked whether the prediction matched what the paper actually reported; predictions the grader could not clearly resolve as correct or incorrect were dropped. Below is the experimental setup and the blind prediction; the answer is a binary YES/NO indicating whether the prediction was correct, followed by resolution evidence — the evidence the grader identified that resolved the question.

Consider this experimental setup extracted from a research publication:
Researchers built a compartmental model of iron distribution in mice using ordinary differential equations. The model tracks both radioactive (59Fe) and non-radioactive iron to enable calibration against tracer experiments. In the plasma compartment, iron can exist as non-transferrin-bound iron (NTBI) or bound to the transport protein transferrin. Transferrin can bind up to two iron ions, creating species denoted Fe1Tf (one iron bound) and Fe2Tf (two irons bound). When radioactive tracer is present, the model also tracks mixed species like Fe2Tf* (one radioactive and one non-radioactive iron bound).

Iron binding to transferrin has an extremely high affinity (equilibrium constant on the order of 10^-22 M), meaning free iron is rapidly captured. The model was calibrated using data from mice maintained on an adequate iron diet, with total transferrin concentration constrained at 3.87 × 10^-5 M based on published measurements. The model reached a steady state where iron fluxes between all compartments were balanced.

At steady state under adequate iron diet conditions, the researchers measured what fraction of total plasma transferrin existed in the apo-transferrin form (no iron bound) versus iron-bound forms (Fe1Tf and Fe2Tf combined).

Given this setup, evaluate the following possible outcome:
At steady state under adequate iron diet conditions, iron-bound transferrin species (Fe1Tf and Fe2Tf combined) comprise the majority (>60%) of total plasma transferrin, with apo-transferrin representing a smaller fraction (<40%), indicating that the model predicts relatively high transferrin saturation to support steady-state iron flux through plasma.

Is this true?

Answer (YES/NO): NO